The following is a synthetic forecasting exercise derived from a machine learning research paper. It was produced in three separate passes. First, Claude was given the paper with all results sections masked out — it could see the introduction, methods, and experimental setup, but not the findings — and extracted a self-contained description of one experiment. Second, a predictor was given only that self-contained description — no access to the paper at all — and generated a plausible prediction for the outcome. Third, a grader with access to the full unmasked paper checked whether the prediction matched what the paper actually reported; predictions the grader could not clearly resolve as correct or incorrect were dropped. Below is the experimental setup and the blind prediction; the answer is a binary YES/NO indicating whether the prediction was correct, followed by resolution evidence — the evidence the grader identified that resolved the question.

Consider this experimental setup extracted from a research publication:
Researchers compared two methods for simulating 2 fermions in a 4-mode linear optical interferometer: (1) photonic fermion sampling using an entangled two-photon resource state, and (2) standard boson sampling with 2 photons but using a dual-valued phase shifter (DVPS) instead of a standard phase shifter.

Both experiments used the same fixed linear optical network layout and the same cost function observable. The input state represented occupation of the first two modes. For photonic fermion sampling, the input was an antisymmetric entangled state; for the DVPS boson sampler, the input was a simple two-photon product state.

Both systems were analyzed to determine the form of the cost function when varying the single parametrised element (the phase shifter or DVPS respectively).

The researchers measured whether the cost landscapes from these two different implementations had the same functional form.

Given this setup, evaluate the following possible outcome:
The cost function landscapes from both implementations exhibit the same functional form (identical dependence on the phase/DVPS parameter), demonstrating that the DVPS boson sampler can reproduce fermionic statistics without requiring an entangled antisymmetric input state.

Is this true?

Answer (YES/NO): YES